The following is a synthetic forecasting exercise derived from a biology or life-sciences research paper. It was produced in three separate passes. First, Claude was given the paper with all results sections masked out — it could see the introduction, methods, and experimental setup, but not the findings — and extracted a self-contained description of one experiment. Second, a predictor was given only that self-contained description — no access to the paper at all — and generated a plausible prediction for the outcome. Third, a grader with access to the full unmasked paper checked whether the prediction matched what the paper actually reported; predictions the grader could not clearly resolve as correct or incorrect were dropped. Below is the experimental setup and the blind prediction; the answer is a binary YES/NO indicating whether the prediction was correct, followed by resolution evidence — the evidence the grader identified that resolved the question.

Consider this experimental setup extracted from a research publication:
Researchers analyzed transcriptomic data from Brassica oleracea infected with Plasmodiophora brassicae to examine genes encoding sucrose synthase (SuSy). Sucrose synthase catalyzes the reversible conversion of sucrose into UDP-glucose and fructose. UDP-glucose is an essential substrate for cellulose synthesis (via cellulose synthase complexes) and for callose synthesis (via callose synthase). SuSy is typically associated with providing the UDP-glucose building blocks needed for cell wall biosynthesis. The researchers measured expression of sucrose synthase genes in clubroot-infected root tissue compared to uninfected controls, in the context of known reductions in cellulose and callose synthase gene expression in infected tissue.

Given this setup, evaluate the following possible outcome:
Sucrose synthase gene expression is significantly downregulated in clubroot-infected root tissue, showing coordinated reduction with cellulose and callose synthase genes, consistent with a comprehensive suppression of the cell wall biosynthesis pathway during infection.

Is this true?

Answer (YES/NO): NO